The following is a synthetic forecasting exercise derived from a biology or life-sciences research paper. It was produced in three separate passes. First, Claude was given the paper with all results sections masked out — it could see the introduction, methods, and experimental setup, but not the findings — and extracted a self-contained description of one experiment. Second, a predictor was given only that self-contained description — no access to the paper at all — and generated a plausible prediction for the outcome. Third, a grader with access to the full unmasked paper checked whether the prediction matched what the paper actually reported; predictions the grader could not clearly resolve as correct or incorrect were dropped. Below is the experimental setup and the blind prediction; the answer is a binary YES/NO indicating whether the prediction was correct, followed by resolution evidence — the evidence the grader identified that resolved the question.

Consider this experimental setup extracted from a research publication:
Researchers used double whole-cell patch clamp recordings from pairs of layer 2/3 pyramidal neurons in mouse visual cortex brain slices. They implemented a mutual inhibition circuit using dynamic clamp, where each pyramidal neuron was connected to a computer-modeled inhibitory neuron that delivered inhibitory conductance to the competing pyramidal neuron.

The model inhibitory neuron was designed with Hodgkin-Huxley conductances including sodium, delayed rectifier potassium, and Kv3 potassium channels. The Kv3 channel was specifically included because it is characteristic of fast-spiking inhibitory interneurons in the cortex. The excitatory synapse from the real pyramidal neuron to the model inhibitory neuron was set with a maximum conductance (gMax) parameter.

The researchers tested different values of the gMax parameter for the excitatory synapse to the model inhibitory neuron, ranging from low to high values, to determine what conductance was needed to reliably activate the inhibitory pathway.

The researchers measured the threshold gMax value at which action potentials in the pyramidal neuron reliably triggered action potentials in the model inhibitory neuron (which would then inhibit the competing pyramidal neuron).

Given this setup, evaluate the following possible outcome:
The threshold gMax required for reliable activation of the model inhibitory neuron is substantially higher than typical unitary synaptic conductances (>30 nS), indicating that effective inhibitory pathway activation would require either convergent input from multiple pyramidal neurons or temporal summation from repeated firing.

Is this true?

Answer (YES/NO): NO